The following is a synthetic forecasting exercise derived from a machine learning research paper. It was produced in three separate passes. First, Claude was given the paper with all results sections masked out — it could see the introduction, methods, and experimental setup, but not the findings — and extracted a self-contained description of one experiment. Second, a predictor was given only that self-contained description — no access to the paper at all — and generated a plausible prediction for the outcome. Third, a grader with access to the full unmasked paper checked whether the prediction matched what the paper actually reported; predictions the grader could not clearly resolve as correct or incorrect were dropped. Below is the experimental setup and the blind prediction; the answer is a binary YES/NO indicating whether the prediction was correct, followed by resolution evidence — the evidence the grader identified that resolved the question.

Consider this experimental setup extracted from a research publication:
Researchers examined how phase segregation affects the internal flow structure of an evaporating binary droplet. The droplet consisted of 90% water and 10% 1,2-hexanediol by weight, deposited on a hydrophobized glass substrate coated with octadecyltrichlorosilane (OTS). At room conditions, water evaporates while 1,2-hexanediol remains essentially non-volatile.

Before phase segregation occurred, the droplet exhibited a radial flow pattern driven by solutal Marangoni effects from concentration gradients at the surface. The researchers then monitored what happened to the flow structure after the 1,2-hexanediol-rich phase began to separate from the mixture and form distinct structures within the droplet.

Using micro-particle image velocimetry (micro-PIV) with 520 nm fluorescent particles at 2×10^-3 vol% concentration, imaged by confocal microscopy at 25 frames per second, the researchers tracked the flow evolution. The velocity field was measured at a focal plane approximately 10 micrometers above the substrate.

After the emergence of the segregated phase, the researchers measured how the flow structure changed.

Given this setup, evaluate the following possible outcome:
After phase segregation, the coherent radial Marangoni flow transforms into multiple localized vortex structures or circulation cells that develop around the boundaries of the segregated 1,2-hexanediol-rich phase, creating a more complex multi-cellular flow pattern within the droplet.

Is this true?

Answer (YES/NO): YES